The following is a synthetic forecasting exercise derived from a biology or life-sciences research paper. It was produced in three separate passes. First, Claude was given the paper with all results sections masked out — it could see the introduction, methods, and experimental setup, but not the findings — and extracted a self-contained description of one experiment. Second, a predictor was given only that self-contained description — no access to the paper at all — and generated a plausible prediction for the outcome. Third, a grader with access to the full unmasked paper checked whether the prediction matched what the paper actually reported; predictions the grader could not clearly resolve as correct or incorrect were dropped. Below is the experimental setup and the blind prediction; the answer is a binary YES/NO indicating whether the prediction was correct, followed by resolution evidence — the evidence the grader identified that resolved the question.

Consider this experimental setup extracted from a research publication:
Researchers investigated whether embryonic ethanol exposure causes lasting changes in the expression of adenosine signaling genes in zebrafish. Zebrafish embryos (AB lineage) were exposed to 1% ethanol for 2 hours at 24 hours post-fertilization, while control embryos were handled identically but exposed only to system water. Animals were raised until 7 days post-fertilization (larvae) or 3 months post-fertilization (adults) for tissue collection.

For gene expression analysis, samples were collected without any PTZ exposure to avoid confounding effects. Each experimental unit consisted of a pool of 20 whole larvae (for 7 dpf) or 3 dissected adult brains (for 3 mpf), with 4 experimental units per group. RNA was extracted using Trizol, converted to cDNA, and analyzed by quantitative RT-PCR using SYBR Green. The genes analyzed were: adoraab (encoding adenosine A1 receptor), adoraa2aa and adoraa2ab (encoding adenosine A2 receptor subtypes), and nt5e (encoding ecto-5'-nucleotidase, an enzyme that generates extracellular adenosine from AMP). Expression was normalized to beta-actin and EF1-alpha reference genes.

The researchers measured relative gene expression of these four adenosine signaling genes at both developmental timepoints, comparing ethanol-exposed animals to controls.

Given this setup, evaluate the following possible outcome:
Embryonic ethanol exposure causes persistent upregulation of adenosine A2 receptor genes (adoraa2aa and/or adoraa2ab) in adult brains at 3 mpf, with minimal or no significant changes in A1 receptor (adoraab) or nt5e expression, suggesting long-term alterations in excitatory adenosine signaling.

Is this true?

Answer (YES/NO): NO